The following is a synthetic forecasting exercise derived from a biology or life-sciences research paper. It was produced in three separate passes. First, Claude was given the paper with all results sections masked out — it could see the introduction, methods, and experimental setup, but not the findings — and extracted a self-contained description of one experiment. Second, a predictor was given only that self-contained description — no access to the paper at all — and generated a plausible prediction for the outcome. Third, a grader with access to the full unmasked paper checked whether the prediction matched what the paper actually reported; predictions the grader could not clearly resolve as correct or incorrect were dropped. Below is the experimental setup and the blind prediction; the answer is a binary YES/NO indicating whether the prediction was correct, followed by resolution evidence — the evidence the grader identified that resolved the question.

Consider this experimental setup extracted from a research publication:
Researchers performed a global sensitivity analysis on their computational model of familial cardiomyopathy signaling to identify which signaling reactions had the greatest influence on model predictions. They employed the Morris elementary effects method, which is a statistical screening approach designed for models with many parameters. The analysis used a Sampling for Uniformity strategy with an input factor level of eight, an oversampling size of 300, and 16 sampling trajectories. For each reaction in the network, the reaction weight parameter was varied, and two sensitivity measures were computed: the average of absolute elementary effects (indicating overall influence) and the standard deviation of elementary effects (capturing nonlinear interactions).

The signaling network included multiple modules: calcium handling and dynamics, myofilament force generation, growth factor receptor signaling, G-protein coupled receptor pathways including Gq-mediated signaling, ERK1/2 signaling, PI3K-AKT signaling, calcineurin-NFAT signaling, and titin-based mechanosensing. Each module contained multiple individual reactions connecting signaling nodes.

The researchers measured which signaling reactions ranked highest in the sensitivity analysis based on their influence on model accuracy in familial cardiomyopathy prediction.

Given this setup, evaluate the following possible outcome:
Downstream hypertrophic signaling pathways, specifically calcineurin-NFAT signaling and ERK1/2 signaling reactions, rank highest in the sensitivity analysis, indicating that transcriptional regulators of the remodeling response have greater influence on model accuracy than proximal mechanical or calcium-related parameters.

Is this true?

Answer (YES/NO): NO